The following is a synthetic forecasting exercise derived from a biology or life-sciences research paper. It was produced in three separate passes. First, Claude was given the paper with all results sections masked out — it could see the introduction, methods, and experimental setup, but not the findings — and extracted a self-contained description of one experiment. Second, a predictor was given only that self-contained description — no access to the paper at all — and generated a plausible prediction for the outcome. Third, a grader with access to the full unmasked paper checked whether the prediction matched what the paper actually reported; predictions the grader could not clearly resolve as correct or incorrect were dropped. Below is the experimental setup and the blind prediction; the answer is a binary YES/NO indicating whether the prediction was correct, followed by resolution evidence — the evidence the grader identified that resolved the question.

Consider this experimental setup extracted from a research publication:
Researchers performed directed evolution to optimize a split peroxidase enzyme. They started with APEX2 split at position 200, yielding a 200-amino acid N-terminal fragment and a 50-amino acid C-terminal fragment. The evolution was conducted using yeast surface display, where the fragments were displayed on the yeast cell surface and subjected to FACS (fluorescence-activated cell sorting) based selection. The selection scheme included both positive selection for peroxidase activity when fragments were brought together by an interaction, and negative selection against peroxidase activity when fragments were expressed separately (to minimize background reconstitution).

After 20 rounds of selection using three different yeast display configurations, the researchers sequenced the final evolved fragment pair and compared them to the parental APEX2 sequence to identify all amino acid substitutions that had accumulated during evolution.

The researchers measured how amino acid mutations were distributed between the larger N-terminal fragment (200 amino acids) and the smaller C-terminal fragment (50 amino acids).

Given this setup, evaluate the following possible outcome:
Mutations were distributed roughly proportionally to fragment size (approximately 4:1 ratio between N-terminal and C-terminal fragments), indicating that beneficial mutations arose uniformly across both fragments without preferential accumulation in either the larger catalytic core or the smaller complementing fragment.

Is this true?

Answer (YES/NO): NO